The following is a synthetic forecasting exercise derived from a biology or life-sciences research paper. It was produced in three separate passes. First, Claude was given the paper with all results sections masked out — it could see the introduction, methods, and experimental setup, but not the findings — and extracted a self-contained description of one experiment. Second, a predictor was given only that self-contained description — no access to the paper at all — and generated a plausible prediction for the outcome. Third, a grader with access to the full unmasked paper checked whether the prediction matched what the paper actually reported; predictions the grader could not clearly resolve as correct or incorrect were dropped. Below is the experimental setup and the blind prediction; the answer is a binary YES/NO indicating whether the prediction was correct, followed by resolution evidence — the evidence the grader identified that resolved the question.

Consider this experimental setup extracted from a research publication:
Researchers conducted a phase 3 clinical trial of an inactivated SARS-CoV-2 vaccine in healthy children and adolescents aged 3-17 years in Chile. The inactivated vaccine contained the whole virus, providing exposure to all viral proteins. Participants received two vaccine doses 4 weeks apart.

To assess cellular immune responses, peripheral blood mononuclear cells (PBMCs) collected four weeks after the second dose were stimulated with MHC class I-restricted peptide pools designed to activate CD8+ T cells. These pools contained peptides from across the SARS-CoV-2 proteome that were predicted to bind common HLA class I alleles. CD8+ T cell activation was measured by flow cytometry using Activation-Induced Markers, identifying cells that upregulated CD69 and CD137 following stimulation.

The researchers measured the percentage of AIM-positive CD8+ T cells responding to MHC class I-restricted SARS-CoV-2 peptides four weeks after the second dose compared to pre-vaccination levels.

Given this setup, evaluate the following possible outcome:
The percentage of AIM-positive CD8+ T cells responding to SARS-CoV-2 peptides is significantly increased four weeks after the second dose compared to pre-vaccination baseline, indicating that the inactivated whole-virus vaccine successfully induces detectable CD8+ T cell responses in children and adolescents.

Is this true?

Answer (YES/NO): NO